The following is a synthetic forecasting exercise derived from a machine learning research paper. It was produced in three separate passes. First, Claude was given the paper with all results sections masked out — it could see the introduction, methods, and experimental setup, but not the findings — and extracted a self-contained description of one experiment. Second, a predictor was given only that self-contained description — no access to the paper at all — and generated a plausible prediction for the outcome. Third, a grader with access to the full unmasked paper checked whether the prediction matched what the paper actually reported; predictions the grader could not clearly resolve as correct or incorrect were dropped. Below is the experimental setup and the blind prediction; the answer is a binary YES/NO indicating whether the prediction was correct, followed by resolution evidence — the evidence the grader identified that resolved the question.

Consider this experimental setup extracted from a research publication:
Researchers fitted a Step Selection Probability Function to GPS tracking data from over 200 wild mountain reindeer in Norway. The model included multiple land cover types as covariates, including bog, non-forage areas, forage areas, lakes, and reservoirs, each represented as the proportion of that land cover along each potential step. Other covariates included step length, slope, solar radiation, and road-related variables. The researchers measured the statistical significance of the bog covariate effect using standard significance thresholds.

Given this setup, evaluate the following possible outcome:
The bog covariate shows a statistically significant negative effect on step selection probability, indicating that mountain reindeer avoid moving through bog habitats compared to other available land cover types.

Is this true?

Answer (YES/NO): NO